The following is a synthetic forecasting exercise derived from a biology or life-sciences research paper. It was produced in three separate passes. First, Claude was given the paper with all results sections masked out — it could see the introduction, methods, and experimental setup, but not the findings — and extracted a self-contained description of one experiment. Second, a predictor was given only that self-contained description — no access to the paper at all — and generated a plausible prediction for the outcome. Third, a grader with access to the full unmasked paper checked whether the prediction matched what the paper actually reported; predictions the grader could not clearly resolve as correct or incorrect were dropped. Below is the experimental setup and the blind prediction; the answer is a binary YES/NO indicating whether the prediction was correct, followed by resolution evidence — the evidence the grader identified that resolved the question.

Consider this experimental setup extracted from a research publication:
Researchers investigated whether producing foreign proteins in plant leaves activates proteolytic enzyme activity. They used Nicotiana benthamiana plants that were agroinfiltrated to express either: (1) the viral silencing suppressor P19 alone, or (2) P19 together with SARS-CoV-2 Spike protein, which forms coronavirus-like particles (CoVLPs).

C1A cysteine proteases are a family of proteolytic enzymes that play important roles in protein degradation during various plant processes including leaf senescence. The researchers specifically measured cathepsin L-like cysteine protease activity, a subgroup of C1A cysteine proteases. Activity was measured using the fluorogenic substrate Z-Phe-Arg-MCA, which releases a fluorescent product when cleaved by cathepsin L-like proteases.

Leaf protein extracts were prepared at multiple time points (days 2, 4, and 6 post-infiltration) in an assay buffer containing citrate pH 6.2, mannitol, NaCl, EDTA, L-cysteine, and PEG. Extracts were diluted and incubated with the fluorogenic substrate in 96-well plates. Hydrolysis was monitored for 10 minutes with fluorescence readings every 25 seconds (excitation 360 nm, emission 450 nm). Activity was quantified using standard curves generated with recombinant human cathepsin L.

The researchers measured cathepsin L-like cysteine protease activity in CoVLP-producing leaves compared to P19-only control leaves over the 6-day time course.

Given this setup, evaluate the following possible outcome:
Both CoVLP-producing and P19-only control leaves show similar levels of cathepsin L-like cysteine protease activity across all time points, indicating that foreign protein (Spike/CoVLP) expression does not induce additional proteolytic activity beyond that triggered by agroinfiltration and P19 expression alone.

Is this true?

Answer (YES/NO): NO